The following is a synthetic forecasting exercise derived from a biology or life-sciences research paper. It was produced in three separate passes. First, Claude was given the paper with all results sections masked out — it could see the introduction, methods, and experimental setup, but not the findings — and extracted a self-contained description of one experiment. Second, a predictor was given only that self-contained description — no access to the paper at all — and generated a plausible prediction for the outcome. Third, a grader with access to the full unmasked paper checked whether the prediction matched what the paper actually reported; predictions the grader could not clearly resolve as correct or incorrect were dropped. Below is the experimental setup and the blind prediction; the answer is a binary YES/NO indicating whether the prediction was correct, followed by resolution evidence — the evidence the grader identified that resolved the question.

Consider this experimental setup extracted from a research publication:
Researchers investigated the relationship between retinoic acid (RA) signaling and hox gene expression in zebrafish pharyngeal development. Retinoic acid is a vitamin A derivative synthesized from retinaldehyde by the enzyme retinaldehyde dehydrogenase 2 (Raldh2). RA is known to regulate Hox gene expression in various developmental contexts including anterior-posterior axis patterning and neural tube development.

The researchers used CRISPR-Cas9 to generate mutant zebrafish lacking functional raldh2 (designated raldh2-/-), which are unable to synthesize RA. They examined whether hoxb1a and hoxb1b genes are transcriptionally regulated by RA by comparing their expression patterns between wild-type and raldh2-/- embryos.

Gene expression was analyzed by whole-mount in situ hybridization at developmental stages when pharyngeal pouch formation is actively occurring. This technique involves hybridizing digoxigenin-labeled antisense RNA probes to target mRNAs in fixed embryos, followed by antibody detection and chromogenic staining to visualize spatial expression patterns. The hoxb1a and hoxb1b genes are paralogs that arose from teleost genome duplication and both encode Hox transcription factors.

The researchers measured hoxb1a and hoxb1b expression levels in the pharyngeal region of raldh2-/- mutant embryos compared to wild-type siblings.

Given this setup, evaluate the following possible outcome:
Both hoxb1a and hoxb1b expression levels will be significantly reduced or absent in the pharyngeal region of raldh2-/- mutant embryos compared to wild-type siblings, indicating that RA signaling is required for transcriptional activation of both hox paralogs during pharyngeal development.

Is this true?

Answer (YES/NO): YES